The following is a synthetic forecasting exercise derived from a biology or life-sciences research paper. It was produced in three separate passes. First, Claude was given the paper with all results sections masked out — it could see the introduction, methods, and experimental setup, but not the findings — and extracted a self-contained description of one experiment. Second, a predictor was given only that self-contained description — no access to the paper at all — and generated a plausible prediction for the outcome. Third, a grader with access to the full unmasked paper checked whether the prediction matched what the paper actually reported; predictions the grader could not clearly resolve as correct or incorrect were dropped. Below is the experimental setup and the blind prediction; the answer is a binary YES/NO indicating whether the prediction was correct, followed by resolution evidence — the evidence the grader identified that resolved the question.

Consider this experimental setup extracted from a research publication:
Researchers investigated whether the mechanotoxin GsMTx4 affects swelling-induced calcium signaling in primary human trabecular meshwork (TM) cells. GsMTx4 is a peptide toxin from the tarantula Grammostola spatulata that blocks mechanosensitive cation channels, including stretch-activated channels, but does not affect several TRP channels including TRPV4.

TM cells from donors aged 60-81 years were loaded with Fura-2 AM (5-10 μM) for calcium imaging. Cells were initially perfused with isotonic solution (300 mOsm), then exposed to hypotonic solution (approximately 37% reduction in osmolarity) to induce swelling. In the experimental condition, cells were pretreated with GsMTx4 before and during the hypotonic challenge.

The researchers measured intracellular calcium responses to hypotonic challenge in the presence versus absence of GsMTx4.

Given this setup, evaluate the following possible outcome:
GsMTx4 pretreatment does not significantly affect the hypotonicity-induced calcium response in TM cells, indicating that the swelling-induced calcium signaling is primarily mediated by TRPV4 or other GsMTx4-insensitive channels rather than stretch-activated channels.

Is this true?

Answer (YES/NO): NO